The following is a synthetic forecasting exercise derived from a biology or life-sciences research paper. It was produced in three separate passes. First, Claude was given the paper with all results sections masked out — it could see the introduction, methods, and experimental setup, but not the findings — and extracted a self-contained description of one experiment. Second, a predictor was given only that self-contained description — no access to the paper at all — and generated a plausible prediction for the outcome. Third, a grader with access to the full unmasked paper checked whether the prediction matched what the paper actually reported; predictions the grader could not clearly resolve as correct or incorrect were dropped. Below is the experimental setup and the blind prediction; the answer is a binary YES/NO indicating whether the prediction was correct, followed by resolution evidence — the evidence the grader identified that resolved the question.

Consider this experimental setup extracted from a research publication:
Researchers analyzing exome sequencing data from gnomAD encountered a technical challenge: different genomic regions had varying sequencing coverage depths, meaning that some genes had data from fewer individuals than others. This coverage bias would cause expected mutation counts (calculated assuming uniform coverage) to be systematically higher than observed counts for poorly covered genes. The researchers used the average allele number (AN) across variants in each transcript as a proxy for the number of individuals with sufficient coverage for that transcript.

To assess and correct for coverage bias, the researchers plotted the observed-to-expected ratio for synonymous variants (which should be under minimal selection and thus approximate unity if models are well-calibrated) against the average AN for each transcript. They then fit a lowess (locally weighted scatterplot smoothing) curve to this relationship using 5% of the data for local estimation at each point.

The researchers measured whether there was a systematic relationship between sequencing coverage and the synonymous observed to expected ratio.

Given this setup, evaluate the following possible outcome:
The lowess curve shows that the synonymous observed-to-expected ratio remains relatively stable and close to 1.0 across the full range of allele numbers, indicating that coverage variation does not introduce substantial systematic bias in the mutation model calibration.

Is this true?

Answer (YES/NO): NO